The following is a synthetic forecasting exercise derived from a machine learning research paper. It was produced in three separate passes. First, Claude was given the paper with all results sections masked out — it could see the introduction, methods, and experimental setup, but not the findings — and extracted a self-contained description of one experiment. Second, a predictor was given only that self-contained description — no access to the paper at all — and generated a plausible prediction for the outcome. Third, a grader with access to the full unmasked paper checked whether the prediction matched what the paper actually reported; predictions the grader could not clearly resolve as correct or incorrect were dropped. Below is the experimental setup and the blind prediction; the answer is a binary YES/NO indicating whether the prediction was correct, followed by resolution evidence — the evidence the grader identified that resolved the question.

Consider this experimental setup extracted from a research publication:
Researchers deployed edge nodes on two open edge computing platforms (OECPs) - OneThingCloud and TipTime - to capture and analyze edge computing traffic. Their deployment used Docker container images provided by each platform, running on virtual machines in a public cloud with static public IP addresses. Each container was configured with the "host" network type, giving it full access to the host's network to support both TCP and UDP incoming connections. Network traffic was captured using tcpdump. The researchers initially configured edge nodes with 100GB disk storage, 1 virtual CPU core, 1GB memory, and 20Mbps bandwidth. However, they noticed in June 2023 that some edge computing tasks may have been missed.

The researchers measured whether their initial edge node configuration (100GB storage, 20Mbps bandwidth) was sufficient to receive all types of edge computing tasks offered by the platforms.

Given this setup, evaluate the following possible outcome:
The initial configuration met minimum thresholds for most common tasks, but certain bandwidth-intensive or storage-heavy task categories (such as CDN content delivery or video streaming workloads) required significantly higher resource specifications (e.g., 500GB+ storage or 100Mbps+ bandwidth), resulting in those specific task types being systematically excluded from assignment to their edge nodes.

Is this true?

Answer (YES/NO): NO